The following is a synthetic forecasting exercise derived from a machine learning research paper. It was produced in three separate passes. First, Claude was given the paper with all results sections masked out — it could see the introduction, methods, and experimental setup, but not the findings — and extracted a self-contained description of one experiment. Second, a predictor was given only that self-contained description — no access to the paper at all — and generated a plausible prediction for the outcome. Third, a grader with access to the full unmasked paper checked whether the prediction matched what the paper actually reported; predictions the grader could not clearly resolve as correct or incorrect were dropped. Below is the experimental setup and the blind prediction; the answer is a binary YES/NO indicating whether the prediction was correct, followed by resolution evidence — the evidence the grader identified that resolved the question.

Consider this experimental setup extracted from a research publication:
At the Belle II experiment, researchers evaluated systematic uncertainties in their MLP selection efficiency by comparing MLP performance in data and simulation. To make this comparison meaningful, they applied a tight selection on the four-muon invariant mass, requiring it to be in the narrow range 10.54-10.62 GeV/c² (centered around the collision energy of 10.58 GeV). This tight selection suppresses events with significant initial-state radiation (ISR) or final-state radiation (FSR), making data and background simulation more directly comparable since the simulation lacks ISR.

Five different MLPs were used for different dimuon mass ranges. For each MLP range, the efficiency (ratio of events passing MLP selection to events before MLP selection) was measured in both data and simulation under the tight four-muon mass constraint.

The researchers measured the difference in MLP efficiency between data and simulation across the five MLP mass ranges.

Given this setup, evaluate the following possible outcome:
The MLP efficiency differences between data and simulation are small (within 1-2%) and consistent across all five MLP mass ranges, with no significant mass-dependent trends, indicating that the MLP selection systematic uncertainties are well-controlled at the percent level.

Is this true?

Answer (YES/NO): NO